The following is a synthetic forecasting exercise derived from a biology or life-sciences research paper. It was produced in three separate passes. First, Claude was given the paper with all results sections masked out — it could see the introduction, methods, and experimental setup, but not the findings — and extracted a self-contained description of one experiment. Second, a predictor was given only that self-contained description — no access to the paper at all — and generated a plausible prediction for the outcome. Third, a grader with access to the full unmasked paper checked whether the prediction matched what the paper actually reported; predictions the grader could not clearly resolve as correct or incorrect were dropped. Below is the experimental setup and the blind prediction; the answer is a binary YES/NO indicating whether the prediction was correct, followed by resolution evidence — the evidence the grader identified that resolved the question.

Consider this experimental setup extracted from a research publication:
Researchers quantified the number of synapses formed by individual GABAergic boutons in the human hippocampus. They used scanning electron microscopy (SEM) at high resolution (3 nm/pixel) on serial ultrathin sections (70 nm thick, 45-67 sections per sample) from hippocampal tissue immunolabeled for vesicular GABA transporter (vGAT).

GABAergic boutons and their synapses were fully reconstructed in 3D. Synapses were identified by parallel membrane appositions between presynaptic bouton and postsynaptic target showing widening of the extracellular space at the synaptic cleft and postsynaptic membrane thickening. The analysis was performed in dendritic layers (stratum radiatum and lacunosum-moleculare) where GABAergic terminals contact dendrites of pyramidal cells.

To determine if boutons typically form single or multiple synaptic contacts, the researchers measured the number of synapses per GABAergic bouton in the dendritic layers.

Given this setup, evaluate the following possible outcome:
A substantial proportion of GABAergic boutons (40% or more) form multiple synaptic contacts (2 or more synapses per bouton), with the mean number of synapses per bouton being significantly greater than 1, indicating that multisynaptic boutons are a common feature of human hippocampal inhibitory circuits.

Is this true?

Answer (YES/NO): NO